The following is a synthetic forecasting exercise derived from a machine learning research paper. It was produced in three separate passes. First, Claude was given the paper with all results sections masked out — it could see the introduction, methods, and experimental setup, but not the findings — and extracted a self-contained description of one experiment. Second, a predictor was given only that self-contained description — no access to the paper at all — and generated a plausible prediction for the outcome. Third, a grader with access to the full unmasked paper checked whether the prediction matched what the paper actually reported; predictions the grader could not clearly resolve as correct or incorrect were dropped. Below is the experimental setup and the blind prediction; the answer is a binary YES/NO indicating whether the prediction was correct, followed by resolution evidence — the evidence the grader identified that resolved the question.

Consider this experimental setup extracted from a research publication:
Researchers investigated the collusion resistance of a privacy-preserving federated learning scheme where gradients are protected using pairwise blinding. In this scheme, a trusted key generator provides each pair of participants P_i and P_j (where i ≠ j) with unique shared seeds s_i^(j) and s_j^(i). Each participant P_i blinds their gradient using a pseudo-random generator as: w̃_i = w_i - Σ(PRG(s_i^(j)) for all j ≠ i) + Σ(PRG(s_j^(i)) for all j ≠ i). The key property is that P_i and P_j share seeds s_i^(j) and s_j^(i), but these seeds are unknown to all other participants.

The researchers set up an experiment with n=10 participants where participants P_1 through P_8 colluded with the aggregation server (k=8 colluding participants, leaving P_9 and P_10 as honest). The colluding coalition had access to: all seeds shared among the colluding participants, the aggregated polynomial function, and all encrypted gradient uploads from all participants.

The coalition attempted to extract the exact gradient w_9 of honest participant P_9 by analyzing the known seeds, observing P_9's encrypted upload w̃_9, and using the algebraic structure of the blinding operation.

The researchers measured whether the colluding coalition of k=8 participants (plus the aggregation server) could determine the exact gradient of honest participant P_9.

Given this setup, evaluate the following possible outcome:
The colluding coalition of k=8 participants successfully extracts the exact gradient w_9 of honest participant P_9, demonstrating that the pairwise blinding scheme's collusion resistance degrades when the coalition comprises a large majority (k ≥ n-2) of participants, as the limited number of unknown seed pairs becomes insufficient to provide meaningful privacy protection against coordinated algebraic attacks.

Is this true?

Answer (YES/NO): NO